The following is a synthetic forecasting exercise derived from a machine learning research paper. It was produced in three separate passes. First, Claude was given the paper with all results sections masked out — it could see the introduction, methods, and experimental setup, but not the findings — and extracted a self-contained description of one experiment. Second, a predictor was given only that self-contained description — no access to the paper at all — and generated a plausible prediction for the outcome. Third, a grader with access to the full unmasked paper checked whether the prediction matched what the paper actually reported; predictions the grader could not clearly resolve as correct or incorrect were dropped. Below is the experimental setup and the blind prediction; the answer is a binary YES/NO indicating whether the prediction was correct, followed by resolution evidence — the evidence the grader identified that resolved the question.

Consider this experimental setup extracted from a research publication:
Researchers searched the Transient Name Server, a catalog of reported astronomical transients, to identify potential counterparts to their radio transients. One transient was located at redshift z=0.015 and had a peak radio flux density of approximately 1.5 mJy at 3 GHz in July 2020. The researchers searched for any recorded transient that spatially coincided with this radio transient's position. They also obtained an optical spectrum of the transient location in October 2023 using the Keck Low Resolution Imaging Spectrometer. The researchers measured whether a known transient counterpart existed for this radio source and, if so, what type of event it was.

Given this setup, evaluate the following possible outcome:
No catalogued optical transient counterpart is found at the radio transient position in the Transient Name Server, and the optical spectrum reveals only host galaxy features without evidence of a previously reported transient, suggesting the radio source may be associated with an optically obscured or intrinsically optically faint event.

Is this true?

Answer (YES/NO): NO